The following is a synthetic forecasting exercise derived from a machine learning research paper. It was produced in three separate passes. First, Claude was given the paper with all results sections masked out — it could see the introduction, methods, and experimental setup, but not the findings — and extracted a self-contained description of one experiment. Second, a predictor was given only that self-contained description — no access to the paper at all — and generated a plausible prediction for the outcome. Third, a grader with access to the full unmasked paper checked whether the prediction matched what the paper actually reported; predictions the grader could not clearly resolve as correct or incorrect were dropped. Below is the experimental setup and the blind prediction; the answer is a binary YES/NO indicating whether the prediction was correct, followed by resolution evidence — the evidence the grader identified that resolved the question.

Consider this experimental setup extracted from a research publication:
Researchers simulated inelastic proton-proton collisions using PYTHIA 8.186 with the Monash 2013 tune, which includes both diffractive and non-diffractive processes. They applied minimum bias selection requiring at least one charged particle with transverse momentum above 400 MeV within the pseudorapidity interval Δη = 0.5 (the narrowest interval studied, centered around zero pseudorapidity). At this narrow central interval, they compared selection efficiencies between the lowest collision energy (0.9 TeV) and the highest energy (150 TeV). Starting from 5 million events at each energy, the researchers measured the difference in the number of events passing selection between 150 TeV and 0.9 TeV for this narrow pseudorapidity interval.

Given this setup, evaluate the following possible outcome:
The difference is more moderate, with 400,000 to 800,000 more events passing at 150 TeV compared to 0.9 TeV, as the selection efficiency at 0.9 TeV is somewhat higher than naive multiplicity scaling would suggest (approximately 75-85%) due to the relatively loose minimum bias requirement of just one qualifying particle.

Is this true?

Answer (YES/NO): NO